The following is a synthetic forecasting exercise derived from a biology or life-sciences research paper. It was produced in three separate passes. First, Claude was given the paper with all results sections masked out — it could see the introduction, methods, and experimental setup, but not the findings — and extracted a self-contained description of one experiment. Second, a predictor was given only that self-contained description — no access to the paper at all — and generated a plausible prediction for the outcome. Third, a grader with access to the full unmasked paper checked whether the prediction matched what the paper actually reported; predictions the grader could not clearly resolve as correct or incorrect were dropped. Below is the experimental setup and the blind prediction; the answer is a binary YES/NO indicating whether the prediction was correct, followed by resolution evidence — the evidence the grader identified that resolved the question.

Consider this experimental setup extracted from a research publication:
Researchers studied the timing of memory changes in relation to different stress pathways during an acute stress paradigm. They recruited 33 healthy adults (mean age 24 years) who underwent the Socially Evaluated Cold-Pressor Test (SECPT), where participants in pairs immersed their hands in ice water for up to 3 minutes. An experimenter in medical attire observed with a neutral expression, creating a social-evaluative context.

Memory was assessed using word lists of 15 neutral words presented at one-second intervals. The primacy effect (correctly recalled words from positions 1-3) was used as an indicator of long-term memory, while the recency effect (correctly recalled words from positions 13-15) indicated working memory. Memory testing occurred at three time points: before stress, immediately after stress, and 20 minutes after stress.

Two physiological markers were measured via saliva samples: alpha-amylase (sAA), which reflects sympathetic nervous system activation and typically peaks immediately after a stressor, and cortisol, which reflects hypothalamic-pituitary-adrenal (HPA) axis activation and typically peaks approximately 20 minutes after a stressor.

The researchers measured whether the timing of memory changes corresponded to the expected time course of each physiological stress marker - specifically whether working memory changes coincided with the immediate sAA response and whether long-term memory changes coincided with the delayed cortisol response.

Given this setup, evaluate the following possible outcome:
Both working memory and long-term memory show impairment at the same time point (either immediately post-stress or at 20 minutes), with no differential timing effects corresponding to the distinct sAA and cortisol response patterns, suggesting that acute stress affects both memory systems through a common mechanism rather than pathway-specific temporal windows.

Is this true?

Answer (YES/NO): NO